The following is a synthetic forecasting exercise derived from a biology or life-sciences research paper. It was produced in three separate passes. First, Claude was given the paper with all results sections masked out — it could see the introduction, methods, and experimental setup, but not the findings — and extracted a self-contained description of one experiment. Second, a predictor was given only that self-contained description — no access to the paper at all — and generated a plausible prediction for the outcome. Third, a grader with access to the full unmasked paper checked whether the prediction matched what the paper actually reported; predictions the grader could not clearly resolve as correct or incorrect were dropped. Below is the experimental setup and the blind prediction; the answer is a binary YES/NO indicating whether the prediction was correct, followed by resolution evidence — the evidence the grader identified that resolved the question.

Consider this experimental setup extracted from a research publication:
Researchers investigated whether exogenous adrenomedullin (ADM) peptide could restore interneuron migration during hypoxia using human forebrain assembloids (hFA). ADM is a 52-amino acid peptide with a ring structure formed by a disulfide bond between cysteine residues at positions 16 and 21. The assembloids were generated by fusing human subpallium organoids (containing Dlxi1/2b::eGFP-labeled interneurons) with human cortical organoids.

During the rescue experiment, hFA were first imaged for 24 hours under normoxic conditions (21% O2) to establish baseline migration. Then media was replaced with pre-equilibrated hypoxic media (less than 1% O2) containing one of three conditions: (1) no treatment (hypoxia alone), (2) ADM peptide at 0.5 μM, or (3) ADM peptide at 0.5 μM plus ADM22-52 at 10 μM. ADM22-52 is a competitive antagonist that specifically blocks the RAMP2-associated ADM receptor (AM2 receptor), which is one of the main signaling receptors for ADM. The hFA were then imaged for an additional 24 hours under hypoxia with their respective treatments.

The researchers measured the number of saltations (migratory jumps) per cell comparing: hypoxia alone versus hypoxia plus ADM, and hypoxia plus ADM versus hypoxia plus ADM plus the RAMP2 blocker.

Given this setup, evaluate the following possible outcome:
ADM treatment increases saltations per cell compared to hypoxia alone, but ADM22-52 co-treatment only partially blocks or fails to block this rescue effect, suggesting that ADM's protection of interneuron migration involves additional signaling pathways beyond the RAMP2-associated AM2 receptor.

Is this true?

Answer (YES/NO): NO